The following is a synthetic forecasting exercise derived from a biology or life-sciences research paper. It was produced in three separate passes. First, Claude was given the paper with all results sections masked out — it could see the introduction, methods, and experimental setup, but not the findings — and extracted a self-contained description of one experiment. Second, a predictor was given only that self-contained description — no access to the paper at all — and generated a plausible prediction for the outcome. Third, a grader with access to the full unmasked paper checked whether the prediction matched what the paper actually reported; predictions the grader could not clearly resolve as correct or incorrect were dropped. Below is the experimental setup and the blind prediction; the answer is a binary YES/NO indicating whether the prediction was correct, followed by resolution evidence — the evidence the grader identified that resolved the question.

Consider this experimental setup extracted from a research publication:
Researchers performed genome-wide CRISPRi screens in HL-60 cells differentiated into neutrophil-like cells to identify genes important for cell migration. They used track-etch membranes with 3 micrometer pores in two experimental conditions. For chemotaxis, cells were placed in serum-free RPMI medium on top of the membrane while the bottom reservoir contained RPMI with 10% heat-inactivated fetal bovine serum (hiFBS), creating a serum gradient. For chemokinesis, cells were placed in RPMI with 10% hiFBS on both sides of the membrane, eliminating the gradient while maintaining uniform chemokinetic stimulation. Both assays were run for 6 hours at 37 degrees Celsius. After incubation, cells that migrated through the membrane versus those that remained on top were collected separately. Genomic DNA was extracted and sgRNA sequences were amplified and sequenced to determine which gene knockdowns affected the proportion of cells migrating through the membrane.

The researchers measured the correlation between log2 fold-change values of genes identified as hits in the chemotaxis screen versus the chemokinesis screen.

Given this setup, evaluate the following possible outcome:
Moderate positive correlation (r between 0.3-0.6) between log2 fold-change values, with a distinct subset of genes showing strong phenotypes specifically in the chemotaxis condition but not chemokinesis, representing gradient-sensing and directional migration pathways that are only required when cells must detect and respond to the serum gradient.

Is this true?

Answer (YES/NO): NO